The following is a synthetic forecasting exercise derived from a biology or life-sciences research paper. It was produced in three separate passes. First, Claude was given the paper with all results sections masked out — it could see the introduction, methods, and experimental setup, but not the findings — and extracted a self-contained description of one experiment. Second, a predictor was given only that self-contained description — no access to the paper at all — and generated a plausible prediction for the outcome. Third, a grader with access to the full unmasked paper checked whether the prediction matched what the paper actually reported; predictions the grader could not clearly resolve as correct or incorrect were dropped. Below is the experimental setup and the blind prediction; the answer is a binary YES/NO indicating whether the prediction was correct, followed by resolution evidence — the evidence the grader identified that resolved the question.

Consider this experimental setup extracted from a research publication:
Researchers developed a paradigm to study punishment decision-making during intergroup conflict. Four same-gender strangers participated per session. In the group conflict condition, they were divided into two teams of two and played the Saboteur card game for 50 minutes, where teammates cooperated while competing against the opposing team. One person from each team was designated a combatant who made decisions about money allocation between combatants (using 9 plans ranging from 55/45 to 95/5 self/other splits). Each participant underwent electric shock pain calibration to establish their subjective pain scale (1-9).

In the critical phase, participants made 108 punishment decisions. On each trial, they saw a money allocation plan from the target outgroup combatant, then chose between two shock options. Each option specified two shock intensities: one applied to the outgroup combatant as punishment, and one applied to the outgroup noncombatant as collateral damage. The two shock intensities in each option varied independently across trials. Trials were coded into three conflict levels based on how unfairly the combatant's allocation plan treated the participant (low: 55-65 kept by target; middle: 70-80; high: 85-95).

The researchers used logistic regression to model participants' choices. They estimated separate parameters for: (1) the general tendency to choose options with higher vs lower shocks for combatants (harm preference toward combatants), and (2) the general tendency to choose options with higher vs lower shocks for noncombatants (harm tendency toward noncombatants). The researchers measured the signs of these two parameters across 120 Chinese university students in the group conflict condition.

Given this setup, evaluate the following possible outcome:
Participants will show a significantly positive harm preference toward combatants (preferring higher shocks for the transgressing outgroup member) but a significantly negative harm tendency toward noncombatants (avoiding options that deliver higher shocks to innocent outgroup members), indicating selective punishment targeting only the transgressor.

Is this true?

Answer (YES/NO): YES